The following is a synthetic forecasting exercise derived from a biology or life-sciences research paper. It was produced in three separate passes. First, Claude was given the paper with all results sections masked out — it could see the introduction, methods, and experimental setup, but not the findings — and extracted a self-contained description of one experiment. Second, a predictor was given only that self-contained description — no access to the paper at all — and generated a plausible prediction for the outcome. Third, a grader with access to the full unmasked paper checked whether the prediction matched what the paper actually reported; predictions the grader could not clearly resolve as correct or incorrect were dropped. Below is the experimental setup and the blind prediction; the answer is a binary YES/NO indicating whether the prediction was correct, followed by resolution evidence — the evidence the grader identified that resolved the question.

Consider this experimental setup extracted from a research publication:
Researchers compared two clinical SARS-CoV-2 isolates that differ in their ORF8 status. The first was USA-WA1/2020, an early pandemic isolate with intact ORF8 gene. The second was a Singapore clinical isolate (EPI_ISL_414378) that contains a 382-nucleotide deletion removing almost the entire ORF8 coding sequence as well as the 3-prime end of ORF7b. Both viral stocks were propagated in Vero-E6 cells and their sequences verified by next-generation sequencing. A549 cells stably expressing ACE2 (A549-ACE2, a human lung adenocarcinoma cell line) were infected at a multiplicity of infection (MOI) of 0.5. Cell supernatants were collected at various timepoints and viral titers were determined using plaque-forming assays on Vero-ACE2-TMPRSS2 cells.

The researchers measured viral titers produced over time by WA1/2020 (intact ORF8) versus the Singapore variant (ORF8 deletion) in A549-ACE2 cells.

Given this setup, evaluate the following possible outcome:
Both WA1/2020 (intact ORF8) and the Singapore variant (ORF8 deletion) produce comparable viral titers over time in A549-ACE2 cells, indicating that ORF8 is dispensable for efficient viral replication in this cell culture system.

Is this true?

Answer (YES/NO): NO